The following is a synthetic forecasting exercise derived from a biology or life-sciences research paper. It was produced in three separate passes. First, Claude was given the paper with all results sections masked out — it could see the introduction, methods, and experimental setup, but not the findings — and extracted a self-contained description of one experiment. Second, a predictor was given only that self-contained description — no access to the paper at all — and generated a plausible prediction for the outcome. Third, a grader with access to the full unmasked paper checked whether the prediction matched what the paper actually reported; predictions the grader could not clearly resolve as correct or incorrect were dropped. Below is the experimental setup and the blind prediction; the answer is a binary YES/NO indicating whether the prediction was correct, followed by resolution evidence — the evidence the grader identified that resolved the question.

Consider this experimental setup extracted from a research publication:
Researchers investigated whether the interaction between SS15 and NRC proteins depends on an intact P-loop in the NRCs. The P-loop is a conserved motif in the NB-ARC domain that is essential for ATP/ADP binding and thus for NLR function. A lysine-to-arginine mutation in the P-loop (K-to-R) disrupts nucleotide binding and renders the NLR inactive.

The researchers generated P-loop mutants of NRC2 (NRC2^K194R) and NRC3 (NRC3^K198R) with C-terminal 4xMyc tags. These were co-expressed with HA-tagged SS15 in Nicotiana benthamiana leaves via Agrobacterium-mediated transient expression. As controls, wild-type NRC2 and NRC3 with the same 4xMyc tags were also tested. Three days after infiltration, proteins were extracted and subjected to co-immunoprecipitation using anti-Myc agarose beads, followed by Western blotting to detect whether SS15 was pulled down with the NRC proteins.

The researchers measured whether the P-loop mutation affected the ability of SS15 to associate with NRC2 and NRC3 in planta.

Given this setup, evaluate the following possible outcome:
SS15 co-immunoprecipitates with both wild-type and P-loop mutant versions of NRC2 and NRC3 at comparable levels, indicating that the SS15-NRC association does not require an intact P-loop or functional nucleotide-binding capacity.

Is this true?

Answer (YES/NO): YES